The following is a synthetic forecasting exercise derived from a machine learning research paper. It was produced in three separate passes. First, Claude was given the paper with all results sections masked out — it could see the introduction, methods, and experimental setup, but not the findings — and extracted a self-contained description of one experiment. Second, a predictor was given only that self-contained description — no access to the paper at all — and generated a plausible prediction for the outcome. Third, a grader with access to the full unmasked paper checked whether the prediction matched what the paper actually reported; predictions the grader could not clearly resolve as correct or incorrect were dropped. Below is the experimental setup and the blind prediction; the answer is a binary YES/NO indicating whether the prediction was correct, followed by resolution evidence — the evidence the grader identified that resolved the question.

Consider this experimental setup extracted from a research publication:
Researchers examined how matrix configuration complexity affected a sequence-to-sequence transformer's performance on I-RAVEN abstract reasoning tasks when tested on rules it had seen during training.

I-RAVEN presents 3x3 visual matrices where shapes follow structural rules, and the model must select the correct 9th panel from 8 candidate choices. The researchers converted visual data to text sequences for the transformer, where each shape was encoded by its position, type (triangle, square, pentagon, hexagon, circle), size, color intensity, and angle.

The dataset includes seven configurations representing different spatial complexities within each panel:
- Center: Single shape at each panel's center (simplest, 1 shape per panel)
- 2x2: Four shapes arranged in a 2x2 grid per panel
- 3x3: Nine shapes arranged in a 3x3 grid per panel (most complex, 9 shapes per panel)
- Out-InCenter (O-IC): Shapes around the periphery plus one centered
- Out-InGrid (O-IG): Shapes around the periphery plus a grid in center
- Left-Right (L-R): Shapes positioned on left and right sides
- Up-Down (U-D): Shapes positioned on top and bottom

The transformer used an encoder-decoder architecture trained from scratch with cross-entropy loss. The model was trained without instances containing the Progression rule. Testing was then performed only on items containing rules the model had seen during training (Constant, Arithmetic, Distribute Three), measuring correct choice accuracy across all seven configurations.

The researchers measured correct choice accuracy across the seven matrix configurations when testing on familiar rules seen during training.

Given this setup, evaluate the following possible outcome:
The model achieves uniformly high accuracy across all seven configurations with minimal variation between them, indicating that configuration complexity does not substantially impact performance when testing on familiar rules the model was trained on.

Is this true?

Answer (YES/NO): NO